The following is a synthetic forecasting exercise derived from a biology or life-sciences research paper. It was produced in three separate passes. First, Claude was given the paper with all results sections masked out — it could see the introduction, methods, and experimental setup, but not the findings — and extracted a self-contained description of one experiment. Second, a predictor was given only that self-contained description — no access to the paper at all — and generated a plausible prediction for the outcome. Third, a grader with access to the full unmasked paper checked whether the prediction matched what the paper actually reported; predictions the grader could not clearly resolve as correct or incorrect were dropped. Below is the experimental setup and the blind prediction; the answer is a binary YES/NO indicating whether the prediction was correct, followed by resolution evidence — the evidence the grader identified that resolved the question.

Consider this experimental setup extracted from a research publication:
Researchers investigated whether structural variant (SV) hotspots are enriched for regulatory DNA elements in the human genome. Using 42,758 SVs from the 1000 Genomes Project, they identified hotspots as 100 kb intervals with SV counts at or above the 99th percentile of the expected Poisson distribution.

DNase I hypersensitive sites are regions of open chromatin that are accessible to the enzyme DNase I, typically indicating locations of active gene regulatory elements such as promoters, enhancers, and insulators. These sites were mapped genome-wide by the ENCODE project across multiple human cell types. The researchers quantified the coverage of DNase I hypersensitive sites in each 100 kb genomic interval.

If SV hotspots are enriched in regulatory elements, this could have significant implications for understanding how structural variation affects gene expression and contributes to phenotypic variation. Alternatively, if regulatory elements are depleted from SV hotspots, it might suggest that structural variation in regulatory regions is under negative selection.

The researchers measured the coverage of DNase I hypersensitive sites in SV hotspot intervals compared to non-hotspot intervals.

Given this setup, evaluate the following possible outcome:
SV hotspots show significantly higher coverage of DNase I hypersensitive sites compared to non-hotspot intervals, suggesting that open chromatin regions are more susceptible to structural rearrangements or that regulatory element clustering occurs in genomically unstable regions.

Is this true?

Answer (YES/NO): NO